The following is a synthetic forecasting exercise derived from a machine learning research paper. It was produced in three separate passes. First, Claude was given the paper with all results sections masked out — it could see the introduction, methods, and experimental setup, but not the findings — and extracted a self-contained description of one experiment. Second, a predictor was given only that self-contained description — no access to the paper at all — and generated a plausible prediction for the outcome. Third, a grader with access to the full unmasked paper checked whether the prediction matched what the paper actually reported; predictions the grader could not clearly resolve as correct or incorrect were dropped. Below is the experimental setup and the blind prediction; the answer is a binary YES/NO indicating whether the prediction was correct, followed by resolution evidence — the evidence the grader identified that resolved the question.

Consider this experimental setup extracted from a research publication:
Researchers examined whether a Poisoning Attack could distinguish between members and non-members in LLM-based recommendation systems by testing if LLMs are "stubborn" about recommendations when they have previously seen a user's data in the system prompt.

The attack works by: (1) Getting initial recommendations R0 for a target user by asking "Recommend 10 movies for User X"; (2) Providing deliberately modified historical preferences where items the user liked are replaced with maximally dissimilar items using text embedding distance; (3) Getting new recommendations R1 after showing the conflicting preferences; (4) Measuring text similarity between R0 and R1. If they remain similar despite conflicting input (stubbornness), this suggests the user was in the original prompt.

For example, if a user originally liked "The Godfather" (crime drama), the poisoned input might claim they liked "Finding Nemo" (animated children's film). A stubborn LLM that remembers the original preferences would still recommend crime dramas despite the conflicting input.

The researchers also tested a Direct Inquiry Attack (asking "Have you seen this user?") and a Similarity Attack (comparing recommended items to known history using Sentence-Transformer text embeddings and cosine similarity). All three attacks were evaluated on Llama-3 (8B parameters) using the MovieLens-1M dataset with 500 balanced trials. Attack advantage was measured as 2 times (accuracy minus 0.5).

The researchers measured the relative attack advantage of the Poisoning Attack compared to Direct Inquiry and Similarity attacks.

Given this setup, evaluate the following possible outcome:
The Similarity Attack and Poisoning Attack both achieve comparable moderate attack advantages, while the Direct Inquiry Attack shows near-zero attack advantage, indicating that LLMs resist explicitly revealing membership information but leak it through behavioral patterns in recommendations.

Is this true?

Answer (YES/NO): NO